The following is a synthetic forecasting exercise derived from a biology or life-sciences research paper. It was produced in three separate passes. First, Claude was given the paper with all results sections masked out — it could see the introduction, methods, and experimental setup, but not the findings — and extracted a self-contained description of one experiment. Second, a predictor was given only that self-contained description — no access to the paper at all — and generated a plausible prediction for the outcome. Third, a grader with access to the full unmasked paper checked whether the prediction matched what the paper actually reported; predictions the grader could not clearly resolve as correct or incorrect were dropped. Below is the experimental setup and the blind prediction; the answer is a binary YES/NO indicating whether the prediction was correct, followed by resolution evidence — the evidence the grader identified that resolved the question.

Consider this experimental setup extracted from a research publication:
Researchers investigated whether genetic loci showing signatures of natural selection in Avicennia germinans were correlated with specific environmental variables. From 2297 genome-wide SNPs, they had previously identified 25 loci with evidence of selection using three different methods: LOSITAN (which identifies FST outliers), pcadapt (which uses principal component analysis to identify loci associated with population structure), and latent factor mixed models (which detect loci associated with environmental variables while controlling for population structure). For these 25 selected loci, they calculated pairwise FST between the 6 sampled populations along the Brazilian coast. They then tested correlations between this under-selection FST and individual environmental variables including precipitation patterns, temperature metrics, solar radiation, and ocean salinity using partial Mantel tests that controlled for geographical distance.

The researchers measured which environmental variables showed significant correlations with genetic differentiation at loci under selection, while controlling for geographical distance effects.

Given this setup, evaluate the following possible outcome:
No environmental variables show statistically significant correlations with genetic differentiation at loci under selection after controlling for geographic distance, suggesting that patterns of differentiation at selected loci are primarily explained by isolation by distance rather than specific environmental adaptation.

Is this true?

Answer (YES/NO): NO